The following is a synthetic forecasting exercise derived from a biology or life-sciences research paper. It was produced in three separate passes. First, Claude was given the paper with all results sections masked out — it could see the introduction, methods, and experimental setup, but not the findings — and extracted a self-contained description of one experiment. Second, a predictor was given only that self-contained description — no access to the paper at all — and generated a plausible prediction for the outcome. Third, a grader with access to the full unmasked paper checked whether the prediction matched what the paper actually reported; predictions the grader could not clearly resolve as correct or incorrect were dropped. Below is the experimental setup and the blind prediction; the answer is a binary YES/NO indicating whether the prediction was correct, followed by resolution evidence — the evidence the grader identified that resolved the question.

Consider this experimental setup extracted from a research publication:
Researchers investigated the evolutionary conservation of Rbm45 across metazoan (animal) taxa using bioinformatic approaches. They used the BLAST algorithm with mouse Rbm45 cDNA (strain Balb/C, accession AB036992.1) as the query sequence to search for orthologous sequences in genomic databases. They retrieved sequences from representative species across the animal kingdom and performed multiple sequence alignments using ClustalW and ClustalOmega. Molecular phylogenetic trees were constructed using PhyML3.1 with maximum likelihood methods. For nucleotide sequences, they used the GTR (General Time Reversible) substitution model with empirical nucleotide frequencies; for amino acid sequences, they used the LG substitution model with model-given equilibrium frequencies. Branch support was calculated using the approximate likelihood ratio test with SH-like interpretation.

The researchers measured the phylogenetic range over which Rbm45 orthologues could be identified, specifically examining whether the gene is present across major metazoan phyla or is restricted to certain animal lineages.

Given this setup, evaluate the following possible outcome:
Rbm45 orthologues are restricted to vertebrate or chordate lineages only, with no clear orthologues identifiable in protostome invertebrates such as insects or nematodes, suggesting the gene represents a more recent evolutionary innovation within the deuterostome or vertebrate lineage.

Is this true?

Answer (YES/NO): NO